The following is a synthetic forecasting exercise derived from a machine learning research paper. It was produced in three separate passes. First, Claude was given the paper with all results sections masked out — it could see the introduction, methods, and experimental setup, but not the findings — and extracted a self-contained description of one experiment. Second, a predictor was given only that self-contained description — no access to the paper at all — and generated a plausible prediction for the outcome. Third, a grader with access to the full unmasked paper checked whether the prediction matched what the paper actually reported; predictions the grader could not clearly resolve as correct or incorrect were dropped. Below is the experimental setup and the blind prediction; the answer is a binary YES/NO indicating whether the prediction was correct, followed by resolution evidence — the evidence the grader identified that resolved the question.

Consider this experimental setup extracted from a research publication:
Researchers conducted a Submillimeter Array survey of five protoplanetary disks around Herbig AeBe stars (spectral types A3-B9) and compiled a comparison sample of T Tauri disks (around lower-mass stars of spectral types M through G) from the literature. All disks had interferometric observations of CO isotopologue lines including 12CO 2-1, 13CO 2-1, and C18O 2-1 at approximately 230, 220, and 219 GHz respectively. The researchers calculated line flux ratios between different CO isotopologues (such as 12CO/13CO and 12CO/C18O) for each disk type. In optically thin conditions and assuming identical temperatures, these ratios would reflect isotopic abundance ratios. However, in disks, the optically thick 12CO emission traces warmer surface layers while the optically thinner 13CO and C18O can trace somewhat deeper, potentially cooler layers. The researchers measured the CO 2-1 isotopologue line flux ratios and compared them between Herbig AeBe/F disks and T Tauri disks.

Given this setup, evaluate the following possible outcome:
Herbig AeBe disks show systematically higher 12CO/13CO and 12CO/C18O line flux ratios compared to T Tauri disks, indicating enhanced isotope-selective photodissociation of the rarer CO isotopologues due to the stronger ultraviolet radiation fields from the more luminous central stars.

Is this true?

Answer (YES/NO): NO